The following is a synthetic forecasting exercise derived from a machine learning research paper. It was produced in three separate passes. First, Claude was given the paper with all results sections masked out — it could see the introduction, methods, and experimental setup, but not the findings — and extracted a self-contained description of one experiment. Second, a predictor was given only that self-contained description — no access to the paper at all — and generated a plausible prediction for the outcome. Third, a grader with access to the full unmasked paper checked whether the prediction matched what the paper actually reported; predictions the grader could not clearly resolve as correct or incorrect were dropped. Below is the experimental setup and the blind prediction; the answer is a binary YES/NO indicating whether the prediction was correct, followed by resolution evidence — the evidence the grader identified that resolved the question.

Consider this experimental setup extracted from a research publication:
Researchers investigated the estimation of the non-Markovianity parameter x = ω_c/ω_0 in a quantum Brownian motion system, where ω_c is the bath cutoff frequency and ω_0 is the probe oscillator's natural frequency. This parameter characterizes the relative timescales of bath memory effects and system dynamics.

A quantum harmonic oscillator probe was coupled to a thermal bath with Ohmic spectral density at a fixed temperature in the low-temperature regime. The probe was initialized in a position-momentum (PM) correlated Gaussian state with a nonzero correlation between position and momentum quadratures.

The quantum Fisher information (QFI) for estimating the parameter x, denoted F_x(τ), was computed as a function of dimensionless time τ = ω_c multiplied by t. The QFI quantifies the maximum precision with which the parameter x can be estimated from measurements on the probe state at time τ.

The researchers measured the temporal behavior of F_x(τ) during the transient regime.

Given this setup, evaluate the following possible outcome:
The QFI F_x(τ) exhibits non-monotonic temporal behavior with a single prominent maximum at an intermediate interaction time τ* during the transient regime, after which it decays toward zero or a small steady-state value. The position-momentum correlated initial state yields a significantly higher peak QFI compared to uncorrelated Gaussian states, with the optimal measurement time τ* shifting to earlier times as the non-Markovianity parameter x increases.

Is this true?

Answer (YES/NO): NO